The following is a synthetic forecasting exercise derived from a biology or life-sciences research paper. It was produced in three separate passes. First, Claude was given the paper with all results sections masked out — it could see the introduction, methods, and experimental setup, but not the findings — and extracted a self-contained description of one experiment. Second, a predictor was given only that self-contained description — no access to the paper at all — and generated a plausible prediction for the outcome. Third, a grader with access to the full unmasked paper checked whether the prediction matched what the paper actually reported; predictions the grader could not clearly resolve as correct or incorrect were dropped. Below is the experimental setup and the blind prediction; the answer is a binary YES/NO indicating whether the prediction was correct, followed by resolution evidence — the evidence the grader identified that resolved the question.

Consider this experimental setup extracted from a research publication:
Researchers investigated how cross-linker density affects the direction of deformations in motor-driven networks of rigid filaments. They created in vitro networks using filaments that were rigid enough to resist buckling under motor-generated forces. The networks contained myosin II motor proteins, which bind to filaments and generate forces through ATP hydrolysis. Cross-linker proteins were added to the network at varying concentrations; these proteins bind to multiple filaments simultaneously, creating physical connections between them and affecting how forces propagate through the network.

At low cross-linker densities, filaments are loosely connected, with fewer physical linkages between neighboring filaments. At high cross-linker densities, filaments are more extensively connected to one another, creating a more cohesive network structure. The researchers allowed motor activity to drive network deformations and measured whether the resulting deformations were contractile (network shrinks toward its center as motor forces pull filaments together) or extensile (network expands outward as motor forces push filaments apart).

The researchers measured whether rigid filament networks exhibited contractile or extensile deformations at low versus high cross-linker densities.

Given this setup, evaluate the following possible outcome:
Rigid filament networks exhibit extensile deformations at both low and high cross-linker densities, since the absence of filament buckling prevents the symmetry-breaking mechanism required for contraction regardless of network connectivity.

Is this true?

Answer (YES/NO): NO